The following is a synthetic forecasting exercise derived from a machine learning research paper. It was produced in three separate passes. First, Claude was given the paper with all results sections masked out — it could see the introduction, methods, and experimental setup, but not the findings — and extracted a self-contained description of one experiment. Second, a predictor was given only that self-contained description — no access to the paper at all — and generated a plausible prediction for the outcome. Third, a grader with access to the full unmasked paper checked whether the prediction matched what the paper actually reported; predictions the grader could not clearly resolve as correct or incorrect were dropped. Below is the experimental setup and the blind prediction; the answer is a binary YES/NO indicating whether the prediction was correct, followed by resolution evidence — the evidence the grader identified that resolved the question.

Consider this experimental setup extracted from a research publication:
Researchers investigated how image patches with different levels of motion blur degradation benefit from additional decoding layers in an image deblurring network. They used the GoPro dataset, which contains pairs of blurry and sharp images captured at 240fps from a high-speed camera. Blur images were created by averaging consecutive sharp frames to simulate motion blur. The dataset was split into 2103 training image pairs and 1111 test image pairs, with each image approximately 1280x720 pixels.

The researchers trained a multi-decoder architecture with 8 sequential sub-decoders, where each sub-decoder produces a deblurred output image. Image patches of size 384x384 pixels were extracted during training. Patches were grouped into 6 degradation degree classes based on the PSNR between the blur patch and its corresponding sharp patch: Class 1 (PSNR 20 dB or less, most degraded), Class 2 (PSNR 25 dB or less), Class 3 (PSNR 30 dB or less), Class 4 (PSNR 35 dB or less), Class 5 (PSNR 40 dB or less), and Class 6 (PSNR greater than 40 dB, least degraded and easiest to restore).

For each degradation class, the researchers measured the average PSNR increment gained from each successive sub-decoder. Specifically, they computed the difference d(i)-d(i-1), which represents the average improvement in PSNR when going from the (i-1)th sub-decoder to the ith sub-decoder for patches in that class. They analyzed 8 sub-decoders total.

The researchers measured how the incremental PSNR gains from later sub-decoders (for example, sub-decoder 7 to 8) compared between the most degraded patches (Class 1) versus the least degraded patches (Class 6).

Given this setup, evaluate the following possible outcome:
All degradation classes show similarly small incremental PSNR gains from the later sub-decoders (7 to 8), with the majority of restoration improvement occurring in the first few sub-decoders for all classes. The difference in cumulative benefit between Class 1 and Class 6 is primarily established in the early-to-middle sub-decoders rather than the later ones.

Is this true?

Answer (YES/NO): NO